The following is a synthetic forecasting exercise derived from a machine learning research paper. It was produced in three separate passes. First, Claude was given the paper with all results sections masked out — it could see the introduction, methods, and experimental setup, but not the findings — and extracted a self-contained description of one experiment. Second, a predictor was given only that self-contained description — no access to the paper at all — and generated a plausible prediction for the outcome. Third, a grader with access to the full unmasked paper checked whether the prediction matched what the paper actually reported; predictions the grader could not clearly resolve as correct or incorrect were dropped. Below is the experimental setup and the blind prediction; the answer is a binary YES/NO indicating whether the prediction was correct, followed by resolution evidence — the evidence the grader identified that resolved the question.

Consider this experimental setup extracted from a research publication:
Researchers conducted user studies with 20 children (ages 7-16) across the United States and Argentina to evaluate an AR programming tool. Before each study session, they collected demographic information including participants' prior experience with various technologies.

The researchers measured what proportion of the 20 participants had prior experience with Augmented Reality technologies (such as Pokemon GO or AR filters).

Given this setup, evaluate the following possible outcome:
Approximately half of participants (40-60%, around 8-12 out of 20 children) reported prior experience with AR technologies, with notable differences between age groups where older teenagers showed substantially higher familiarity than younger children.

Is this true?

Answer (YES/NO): NO